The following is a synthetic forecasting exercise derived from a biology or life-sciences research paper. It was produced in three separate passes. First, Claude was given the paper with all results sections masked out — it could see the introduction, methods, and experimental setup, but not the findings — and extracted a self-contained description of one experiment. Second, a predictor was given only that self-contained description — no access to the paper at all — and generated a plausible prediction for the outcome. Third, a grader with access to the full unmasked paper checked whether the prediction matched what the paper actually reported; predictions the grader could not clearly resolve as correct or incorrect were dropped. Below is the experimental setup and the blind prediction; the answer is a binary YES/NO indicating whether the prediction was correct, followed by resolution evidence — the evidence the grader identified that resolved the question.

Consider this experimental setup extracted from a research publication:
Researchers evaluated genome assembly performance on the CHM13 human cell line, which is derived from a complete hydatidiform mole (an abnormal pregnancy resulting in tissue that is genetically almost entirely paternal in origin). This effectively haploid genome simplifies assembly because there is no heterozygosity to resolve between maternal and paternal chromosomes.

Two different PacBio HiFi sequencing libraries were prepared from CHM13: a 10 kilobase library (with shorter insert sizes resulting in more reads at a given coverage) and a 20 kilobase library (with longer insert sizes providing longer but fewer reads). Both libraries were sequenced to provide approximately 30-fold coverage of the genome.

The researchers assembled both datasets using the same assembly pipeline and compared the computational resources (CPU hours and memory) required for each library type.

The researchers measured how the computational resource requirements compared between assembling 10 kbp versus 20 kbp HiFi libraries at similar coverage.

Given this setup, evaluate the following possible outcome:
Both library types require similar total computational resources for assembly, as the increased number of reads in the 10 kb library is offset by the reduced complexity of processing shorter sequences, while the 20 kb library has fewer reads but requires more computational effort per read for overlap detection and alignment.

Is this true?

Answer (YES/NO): NO